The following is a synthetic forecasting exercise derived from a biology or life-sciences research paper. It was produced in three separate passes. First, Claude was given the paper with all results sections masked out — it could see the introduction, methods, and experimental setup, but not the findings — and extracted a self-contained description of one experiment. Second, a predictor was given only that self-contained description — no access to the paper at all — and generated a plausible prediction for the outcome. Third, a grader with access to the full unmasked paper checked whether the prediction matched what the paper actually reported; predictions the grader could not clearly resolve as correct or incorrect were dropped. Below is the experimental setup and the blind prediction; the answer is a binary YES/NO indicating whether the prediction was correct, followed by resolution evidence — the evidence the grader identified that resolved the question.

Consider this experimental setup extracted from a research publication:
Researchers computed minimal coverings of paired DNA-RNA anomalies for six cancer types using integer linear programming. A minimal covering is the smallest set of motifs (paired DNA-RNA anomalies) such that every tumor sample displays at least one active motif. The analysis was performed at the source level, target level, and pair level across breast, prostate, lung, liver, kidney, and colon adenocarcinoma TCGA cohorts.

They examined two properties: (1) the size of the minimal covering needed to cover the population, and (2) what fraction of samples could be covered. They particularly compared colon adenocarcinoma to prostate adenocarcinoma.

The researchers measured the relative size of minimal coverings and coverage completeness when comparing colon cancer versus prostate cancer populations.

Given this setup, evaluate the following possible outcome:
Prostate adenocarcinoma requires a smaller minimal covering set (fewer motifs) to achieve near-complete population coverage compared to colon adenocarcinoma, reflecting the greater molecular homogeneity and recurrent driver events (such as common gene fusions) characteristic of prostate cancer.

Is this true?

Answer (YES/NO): NO